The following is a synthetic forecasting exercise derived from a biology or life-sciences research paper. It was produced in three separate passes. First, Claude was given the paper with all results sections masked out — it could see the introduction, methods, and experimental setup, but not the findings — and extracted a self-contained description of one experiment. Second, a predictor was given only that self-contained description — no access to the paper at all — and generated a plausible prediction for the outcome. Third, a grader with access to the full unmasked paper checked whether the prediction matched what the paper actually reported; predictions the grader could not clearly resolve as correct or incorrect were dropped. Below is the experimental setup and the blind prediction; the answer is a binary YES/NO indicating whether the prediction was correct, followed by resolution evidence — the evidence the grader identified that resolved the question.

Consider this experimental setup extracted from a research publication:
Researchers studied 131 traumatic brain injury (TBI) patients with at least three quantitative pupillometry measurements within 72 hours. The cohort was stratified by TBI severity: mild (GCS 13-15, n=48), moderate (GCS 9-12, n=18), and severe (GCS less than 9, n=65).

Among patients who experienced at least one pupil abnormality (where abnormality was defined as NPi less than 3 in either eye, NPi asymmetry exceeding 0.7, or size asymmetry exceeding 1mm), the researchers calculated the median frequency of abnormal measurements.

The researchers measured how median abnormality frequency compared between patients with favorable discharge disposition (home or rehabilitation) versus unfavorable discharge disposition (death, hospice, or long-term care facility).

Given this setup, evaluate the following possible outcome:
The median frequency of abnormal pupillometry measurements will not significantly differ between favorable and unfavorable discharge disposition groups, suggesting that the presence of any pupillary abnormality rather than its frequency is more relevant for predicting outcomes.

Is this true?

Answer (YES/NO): NO